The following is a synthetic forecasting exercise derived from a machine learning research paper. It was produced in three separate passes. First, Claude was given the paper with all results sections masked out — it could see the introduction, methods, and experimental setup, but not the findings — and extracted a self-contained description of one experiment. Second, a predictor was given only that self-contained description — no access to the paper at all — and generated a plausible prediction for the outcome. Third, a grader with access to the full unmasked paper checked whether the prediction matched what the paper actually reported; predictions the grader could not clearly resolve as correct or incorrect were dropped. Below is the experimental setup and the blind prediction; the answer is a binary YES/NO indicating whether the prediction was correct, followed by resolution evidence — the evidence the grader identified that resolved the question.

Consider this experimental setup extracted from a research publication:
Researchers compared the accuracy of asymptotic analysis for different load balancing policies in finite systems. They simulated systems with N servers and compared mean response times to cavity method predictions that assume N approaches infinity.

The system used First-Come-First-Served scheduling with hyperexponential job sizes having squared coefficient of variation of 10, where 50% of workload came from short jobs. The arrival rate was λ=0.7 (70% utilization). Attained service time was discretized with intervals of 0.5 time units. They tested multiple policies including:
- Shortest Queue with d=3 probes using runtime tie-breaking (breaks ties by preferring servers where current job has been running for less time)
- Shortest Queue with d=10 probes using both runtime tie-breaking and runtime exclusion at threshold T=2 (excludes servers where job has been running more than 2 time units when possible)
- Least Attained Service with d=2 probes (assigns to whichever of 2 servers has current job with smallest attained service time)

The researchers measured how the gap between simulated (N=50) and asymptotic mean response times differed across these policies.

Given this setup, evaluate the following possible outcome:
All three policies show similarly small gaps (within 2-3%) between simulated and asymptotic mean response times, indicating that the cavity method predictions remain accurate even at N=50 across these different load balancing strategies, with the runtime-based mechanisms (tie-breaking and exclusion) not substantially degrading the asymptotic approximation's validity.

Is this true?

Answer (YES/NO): NO